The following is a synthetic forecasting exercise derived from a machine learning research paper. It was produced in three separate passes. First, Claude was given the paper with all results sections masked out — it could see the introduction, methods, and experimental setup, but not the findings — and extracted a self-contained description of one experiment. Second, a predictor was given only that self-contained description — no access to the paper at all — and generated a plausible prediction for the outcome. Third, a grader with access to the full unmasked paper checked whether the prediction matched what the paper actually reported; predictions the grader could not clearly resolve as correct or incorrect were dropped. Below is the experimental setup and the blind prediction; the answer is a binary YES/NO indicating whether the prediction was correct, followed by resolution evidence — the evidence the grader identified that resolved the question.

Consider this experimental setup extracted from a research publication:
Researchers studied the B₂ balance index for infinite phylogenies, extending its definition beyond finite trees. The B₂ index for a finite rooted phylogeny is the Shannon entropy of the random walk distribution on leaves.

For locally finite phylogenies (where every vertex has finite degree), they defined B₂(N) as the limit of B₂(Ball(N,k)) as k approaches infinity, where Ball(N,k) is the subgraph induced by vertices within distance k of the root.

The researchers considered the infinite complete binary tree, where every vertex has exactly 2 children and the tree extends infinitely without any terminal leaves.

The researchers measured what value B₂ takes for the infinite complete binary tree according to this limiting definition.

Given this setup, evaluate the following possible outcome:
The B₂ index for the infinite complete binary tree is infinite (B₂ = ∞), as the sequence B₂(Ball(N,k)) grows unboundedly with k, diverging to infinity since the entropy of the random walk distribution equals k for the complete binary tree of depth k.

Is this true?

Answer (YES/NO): YES